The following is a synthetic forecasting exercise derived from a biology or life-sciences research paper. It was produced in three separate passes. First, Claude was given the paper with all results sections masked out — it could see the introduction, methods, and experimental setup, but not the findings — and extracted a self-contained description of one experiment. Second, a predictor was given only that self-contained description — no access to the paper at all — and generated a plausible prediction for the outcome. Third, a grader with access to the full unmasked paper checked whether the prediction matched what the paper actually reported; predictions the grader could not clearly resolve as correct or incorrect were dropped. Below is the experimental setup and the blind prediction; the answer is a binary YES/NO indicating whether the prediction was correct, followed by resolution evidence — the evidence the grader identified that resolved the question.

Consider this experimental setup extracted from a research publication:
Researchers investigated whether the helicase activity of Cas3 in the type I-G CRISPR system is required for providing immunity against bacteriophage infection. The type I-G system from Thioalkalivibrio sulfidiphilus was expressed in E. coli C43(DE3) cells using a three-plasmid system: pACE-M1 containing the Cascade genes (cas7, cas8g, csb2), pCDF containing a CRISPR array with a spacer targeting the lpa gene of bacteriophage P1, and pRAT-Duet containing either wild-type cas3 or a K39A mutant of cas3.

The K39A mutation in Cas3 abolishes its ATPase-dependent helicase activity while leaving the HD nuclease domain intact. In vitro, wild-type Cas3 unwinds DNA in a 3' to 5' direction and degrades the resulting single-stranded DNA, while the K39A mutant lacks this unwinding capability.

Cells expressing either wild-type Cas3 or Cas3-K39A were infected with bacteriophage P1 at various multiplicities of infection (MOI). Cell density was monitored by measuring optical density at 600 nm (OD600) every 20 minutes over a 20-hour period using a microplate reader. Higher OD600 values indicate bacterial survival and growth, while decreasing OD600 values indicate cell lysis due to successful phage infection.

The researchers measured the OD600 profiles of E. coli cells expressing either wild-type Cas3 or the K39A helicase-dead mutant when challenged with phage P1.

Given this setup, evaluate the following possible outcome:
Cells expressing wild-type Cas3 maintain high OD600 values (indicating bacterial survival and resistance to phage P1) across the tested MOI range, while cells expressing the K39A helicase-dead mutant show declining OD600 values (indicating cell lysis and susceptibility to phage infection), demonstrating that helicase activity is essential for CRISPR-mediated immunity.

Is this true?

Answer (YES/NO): NO